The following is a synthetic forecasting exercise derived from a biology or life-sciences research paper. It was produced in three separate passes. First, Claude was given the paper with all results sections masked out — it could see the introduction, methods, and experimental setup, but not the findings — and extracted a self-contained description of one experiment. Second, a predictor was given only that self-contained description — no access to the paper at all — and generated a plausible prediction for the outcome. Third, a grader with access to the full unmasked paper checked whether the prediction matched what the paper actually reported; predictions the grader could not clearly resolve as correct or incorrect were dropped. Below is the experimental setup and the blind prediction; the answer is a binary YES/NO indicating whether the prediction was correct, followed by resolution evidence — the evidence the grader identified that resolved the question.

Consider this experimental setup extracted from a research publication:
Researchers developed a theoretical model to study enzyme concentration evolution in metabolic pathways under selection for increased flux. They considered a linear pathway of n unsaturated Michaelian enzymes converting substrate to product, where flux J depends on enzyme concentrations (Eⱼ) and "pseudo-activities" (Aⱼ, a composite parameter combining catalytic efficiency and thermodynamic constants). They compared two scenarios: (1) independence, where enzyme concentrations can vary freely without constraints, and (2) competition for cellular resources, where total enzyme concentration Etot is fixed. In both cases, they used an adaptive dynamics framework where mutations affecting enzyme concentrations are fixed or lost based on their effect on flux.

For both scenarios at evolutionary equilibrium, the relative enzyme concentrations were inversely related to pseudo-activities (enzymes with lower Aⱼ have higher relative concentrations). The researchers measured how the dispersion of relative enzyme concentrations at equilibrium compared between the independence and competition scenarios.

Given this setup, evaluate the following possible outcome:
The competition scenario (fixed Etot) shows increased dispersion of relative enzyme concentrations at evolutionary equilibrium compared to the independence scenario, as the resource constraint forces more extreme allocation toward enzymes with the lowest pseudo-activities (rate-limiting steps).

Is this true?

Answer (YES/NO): YES